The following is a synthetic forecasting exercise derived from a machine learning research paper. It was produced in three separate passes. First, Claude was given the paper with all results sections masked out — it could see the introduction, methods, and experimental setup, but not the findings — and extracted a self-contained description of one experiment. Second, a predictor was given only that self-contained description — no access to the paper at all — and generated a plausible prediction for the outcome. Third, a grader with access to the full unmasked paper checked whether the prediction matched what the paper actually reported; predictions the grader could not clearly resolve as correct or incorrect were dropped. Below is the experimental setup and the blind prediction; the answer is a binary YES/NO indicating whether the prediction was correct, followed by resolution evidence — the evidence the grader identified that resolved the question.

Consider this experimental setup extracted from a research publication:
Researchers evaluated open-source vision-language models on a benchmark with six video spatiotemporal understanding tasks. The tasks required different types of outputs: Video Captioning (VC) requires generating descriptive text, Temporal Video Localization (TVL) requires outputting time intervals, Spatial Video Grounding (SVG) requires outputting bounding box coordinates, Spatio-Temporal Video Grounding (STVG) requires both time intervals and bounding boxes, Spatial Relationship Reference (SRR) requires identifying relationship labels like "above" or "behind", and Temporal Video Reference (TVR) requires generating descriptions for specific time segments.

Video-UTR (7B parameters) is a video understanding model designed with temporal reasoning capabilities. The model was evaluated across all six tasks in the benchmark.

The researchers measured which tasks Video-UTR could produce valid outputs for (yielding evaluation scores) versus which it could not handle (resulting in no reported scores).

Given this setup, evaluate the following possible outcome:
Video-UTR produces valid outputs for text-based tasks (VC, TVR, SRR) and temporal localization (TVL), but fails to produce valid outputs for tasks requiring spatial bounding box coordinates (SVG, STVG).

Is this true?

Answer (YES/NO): NO